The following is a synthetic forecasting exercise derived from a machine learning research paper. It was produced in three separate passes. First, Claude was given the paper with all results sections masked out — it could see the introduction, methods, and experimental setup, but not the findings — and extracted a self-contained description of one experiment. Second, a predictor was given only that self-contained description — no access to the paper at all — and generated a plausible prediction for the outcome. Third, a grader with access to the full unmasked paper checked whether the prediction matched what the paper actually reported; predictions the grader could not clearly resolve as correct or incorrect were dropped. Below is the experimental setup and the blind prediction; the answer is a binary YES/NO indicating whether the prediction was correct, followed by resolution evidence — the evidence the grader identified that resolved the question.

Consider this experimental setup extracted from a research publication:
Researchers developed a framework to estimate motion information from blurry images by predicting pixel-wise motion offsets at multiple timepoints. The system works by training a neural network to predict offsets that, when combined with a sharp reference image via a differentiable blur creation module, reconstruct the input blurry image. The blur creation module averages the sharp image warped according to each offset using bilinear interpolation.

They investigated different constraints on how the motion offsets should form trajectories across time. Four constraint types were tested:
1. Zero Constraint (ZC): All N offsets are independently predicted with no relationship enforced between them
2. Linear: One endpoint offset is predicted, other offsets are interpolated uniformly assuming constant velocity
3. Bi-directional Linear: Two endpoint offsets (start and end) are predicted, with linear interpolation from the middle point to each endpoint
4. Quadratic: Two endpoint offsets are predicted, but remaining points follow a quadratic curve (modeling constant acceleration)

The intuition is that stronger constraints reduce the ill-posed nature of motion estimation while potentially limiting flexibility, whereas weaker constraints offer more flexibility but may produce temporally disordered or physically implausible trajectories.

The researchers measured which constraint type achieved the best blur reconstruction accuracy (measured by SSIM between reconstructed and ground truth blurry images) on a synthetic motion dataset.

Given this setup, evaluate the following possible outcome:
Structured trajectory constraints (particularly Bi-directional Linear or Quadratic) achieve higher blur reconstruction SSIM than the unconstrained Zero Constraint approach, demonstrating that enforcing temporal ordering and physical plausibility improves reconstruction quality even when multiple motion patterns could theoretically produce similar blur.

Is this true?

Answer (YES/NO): YES